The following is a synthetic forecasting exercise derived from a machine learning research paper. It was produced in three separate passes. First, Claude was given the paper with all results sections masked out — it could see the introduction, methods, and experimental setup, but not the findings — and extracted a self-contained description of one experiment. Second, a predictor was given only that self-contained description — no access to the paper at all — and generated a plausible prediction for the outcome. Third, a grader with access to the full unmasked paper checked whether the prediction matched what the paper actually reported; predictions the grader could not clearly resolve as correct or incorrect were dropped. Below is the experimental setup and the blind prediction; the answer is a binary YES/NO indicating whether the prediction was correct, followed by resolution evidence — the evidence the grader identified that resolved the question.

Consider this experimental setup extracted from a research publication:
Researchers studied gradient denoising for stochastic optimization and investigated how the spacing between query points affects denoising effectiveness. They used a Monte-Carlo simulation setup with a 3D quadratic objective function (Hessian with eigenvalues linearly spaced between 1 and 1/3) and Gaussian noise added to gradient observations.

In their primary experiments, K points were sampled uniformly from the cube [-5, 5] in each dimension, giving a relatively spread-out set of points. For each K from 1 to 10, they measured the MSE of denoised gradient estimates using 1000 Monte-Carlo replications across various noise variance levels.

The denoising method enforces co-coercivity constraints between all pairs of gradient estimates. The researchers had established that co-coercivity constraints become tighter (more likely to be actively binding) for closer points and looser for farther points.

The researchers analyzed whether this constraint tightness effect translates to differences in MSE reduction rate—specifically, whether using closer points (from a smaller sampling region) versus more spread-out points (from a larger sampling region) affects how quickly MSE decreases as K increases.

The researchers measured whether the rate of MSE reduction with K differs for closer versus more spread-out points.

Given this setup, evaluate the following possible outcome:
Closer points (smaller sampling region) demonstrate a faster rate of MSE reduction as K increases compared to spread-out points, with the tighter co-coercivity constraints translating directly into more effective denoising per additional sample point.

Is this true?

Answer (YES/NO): YES